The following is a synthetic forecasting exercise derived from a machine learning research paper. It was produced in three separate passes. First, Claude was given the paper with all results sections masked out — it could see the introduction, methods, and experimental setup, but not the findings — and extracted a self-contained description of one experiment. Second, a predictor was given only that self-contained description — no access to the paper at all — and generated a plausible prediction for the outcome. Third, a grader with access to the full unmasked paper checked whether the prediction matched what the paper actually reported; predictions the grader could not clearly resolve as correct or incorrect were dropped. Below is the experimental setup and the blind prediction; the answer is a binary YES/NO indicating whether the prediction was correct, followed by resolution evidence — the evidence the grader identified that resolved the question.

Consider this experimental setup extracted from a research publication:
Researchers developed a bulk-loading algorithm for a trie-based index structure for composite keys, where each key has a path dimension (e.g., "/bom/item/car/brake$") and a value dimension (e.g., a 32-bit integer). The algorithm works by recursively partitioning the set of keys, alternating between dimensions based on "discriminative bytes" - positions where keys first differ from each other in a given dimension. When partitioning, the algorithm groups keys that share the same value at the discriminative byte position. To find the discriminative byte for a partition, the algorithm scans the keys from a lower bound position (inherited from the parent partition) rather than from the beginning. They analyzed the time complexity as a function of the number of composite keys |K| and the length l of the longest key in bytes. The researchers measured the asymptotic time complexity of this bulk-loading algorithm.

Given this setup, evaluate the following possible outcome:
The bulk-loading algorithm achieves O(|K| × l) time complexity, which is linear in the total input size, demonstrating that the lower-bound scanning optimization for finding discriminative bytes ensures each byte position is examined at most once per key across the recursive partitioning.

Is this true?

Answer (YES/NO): YES